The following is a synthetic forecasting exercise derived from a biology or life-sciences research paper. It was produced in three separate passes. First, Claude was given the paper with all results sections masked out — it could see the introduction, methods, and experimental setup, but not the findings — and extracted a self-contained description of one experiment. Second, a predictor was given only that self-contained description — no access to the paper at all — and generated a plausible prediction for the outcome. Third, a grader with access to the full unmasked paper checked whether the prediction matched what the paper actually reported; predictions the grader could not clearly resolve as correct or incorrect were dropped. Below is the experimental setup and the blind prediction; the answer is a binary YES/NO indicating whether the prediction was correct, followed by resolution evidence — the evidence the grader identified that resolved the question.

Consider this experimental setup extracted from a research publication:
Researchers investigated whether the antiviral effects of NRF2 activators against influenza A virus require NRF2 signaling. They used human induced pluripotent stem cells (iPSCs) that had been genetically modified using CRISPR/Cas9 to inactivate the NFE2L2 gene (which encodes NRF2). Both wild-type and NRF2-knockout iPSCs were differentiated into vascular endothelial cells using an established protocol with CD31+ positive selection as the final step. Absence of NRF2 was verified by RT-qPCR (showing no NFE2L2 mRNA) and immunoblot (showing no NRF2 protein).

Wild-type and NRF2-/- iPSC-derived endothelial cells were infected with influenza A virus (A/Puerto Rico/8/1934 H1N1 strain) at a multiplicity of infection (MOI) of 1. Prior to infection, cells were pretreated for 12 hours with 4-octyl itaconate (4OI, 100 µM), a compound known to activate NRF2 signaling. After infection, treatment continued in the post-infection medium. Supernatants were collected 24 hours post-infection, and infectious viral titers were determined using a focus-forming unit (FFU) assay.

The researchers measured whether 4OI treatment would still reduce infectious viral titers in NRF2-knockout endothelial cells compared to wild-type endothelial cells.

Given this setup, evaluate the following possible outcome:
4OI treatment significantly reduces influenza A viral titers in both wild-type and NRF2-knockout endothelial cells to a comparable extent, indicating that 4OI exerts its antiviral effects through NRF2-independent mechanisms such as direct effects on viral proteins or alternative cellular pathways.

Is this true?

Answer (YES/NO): YES